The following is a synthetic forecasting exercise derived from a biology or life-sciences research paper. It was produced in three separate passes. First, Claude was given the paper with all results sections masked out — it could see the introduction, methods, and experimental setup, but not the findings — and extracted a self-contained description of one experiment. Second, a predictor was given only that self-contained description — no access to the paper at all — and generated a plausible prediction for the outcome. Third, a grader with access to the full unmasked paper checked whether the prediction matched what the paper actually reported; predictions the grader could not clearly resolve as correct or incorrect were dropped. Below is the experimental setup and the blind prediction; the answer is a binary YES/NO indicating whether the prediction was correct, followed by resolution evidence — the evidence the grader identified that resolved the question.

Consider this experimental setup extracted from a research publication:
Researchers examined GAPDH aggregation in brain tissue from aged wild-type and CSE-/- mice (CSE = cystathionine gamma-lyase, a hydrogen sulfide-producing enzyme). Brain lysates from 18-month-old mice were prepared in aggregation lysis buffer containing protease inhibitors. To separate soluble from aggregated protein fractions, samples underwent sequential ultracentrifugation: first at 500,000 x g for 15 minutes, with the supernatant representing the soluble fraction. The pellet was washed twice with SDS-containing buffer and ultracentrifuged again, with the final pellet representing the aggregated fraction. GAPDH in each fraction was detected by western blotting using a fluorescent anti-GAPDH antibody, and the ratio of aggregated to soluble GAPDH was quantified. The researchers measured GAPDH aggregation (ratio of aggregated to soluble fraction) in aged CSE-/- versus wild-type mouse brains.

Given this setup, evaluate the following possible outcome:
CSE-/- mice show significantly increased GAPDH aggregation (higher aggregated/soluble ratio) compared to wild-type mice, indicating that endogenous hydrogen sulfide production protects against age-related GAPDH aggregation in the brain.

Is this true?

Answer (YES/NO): YES